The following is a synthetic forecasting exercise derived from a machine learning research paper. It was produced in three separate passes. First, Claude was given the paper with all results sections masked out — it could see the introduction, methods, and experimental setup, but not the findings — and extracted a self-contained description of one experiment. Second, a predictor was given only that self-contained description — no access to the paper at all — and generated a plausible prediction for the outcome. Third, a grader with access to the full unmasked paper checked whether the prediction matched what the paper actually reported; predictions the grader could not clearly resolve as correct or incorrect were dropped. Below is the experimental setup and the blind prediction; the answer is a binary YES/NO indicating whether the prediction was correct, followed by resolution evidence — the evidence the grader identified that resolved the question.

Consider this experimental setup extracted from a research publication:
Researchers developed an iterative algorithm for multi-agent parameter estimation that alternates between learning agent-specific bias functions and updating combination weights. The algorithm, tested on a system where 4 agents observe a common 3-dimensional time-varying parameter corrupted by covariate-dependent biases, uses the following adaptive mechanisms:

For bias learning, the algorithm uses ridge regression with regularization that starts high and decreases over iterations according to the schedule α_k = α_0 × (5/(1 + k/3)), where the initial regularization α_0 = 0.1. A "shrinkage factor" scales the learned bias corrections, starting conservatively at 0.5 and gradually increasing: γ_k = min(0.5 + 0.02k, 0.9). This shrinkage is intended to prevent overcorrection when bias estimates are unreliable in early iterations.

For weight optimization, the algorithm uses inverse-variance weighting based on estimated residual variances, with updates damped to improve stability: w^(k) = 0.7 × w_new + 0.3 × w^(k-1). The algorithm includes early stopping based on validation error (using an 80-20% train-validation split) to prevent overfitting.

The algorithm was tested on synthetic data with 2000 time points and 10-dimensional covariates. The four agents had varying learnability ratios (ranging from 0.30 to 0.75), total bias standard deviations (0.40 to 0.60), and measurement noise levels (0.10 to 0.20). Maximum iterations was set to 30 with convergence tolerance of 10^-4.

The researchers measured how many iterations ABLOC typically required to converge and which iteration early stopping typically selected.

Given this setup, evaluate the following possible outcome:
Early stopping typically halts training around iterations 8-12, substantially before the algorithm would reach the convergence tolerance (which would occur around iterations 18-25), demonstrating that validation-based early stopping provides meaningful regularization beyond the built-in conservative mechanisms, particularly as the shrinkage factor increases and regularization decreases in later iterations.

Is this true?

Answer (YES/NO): NO